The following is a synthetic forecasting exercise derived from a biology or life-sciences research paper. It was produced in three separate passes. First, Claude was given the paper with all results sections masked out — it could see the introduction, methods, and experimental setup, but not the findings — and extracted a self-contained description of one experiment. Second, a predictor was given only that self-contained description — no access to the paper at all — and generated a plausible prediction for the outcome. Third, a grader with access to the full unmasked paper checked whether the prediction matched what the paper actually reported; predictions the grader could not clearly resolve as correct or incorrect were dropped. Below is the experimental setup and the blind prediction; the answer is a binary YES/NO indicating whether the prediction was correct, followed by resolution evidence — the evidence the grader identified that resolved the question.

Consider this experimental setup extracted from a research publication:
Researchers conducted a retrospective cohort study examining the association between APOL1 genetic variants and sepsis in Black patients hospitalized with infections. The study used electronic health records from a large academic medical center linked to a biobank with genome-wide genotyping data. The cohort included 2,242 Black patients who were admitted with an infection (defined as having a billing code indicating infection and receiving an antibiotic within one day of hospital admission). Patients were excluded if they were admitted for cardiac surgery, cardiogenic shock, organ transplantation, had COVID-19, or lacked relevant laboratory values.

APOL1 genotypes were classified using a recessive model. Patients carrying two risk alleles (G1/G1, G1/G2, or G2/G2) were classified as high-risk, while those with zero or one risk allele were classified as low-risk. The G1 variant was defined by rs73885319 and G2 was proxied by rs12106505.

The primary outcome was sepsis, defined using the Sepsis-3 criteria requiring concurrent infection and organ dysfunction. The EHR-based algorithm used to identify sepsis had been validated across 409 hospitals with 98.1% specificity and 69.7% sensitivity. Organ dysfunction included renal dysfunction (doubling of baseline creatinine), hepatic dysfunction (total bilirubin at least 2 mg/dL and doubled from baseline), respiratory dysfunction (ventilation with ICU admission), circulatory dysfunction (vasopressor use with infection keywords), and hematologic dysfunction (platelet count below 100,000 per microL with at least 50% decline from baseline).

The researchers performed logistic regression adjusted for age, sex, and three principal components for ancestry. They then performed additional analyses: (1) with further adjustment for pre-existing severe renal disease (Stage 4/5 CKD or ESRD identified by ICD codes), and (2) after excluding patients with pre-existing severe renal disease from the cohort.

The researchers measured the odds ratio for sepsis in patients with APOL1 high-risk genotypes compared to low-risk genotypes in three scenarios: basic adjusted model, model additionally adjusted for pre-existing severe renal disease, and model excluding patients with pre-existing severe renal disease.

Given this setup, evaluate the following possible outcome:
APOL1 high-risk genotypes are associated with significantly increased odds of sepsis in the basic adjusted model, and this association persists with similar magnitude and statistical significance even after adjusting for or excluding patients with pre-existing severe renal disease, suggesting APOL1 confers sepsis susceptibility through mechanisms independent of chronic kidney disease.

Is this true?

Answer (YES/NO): NO